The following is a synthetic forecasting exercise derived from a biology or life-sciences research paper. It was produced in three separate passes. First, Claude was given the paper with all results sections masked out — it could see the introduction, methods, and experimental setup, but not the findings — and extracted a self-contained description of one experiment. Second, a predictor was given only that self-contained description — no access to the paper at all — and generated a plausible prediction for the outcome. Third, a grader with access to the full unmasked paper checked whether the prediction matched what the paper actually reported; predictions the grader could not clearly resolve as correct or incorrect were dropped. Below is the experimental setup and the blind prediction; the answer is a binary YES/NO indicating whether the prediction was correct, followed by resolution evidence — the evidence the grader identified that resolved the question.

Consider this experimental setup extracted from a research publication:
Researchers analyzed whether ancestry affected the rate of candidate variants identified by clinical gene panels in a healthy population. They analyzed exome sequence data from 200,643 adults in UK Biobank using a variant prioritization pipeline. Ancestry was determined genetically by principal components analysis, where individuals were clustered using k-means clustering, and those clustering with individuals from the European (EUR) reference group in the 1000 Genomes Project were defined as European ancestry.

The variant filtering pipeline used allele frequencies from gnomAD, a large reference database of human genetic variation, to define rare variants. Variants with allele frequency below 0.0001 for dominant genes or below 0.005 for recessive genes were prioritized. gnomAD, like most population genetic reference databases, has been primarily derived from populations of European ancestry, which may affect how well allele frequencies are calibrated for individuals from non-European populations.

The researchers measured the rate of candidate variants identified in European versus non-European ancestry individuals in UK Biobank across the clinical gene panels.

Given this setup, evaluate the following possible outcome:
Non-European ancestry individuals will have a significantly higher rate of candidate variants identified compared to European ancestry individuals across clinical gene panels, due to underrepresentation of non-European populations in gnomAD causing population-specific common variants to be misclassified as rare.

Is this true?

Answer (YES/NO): YES